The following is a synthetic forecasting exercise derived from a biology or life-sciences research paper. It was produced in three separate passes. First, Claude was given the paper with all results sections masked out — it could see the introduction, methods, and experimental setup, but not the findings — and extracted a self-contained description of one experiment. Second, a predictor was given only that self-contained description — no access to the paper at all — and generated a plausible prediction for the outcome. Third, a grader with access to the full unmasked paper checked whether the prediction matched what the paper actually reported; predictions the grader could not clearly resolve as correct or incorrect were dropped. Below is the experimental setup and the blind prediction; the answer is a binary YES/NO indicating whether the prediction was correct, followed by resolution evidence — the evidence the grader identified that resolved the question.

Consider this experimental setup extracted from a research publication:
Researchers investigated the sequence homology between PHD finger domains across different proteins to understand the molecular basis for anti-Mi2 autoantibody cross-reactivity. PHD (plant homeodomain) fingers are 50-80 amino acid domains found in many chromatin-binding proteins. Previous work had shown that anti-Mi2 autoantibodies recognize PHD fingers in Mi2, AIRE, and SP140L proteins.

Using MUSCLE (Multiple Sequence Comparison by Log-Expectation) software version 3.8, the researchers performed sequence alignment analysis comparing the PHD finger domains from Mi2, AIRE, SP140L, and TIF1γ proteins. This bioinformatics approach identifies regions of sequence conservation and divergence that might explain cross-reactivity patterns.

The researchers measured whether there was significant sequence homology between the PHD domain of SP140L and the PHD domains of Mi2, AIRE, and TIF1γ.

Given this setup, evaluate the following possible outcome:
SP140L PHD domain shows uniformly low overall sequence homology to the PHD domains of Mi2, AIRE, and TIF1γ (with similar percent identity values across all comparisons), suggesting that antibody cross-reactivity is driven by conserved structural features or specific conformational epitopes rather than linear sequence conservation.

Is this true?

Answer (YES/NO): NO